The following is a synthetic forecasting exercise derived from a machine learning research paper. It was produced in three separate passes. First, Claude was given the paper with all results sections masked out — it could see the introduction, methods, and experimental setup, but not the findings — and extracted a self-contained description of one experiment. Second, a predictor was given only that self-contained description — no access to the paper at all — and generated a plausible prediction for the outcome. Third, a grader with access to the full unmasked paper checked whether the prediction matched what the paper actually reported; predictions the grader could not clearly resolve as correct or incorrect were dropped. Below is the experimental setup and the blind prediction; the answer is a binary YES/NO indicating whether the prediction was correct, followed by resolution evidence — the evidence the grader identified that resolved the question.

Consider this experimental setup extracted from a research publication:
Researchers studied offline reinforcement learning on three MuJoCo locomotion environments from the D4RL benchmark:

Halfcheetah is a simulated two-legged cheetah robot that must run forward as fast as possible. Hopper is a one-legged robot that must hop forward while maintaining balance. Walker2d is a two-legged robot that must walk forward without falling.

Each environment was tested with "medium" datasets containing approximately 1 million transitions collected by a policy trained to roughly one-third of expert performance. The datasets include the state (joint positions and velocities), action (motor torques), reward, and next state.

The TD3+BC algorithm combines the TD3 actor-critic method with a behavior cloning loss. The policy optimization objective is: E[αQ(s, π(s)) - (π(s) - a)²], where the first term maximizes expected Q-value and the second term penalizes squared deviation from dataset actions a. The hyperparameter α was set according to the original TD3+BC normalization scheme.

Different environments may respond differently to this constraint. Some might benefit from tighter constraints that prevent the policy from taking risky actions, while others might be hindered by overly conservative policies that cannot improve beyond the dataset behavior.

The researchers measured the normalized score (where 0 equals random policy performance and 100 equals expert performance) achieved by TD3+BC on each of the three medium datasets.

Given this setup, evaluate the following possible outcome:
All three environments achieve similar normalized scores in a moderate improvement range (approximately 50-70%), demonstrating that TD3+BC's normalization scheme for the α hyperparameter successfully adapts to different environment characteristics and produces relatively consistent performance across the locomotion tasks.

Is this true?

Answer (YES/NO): NO